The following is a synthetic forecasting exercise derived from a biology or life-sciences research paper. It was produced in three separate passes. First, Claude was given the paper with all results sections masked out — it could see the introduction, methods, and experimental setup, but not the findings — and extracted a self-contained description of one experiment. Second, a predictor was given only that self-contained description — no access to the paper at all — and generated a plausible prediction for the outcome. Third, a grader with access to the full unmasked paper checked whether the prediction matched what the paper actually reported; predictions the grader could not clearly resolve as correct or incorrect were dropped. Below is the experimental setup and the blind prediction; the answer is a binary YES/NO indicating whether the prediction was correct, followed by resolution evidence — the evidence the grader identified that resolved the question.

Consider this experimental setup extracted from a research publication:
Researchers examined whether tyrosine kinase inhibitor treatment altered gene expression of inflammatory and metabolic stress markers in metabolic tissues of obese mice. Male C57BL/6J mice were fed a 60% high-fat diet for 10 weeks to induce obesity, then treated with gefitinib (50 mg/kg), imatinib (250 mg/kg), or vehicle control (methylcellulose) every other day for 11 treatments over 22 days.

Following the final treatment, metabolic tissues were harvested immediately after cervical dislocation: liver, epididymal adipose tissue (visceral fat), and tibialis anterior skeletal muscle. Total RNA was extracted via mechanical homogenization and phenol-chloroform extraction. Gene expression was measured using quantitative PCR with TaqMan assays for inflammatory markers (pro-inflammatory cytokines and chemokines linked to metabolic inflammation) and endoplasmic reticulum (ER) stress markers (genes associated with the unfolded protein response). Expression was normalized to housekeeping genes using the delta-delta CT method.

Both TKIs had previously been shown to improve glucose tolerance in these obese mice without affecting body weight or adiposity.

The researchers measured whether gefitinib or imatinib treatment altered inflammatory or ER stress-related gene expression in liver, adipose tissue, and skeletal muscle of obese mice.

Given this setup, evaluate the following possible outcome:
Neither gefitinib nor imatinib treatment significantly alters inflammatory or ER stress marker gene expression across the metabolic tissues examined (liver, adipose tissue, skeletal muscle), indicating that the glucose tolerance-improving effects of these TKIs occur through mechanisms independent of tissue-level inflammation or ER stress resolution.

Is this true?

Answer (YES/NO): NO